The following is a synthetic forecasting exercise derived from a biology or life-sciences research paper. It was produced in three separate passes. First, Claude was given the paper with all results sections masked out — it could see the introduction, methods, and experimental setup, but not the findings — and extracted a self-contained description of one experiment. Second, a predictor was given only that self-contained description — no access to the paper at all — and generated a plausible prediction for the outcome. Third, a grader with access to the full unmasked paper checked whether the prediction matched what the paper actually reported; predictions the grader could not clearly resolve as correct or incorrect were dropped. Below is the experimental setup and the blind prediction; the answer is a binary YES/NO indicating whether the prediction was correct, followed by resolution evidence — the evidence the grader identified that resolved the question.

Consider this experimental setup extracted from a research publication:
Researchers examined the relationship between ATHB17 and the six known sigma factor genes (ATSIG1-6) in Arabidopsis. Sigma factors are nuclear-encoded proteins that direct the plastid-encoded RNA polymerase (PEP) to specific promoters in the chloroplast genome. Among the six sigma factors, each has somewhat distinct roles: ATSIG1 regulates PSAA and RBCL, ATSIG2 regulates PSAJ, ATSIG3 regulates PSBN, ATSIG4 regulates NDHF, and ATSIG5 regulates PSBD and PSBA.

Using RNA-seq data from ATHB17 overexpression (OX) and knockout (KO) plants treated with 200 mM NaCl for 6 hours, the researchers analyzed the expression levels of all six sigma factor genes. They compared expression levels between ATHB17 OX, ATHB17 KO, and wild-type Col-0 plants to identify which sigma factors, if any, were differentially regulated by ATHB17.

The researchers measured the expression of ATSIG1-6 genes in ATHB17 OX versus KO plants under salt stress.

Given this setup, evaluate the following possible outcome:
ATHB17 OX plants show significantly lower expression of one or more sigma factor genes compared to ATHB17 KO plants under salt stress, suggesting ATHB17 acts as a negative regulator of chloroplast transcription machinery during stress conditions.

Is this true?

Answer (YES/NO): NO